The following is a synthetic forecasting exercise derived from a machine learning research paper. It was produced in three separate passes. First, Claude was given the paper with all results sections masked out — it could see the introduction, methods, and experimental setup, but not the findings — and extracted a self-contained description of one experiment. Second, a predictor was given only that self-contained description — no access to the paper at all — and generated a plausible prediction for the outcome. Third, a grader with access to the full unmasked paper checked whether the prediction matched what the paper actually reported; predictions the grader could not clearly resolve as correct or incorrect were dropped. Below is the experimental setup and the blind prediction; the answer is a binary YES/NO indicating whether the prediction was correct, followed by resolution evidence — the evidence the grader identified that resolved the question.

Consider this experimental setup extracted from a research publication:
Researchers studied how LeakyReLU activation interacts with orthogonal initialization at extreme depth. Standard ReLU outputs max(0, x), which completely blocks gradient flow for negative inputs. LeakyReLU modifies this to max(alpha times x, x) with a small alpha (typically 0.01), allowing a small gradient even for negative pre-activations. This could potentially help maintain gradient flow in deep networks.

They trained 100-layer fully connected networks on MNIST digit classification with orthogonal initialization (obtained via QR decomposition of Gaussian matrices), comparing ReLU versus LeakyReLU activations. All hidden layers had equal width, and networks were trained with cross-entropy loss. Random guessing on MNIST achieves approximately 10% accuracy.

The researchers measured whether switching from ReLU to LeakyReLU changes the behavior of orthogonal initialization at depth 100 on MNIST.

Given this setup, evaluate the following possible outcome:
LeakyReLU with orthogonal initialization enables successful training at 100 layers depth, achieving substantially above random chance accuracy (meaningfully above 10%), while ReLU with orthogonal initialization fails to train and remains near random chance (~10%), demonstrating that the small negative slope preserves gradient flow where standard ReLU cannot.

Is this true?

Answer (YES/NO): NO